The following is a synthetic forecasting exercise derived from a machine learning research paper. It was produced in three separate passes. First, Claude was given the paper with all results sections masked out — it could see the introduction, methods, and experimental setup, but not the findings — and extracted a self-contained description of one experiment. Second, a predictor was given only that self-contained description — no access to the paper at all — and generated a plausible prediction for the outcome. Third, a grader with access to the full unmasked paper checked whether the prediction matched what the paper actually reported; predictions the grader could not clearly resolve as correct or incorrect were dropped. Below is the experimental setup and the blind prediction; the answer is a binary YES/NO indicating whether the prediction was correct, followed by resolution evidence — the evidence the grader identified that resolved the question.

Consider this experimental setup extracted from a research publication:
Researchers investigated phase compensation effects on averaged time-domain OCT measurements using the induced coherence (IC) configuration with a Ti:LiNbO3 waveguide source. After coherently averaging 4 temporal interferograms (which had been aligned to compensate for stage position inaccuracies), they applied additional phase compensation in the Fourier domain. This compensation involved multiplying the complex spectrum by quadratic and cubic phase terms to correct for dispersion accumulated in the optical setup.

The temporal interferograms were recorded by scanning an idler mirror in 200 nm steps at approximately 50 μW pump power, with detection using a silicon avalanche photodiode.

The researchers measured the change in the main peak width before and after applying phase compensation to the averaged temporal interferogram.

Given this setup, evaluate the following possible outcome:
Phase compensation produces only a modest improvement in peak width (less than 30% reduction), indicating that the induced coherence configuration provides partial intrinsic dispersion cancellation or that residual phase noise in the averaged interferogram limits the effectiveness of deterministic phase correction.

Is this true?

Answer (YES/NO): NO